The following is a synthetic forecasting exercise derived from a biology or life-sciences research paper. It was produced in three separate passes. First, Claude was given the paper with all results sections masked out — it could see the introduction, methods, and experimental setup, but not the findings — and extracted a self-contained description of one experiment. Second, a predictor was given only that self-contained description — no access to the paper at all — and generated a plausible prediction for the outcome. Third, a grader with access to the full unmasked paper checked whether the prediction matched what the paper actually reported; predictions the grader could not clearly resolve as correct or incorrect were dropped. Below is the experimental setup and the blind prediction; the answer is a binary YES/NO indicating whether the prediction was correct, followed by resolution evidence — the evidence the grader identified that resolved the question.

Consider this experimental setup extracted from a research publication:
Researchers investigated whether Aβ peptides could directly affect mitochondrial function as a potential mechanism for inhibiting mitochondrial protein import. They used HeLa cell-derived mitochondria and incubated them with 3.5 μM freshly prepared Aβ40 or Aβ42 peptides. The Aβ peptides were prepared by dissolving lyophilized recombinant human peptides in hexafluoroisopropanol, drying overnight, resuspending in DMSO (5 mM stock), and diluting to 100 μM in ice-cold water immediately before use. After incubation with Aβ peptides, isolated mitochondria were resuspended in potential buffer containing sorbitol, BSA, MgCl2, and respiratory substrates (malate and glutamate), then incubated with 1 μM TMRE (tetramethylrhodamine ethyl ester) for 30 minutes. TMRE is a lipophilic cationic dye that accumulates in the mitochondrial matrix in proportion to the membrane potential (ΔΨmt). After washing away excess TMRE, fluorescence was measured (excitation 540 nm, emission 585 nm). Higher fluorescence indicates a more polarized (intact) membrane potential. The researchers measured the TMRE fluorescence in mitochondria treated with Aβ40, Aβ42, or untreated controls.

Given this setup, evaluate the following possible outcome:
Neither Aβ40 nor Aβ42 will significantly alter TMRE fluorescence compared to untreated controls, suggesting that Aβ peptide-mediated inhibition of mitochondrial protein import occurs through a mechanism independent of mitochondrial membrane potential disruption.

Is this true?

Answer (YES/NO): YES